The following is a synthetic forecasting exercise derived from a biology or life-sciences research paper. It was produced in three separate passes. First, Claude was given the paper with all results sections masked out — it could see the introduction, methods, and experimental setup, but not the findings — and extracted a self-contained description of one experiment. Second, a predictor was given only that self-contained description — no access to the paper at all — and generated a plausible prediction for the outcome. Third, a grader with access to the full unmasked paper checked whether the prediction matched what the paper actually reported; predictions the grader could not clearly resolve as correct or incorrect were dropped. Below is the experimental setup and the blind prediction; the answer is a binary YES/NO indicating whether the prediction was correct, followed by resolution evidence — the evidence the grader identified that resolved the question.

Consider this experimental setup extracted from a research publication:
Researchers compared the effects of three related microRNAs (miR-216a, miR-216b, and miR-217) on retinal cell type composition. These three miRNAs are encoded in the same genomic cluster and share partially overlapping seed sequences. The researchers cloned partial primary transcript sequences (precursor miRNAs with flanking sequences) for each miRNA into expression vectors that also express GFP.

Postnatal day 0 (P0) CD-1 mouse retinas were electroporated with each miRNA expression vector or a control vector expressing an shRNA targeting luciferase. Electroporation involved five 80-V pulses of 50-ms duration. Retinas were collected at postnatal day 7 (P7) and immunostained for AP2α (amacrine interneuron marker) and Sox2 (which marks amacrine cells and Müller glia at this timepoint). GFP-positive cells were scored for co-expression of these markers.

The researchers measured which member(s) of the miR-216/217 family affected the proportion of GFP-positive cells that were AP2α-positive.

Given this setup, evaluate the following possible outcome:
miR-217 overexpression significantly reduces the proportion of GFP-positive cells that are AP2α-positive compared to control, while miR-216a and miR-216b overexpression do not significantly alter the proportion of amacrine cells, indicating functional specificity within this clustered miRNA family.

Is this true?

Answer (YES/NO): NO